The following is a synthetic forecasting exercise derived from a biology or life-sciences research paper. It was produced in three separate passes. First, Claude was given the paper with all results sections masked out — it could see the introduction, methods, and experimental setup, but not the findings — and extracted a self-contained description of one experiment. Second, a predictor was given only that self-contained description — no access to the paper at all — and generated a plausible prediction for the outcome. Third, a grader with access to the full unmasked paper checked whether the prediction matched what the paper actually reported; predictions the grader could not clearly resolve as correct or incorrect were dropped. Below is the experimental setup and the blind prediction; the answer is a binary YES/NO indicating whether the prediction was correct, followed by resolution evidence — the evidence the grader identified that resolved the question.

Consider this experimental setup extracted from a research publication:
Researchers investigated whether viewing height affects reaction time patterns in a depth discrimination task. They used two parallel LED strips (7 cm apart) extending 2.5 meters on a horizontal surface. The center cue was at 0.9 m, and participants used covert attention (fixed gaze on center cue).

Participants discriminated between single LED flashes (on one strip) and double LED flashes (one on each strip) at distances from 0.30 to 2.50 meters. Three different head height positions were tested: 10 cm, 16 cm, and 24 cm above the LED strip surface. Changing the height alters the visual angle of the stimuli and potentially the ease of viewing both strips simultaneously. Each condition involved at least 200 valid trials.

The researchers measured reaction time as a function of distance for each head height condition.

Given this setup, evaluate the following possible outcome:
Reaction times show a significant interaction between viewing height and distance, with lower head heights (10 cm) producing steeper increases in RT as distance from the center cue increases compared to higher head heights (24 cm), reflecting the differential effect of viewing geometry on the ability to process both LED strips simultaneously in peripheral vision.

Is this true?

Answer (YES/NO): NO